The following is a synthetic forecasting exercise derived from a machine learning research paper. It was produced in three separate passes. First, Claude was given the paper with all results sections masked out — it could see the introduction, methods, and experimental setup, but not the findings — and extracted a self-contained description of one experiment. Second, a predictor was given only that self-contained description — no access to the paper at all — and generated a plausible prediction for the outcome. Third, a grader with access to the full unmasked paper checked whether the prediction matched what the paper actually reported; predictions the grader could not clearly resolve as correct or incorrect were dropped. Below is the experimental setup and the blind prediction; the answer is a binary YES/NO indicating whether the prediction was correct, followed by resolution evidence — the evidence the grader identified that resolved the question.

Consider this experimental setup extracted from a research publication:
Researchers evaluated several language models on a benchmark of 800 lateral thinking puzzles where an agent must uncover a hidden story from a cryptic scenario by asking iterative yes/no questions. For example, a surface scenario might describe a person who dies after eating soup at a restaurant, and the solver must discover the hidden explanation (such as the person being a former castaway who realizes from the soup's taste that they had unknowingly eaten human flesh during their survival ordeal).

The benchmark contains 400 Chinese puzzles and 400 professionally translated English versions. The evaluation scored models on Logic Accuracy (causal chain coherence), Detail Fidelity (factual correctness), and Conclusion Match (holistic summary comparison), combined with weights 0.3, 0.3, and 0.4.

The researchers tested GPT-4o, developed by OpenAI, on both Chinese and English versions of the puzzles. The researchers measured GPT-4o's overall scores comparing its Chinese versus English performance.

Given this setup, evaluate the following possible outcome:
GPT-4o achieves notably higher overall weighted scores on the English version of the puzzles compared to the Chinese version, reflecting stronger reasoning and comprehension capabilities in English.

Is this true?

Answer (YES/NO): NO